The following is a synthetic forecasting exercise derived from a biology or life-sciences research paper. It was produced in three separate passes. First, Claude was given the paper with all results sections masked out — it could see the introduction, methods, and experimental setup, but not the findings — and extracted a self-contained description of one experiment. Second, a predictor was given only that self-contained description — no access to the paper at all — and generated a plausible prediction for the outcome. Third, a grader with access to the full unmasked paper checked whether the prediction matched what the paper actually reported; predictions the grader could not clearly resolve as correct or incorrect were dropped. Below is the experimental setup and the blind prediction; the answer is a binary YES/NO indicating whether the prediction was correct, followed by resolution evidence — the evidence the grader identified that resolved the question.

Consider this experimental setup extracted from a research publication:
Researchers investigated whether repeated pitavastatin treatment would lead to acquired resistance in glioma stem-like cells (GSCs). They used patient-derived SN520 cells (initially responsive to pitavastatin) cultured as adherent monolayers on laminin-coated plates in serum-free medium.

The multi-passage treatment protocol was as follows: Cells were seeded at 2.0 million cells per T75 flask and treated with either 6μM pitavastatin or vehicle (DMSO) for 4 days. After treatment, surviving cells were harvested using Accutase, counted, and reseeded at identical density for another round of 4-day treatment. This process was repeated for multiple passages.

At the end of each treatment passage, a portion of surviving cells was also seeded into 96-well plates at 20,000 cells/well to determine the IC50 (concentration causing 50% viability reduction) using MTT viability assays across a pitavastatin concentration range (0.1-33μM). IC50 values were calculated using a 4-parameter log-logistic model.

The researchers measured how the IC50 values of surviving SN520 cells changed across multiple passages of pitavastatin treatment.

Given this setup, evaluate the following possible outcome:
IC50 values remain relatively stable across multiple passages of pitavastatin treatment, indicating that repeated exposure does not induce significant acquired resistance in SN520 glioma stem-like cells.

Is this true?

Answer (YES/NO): NO